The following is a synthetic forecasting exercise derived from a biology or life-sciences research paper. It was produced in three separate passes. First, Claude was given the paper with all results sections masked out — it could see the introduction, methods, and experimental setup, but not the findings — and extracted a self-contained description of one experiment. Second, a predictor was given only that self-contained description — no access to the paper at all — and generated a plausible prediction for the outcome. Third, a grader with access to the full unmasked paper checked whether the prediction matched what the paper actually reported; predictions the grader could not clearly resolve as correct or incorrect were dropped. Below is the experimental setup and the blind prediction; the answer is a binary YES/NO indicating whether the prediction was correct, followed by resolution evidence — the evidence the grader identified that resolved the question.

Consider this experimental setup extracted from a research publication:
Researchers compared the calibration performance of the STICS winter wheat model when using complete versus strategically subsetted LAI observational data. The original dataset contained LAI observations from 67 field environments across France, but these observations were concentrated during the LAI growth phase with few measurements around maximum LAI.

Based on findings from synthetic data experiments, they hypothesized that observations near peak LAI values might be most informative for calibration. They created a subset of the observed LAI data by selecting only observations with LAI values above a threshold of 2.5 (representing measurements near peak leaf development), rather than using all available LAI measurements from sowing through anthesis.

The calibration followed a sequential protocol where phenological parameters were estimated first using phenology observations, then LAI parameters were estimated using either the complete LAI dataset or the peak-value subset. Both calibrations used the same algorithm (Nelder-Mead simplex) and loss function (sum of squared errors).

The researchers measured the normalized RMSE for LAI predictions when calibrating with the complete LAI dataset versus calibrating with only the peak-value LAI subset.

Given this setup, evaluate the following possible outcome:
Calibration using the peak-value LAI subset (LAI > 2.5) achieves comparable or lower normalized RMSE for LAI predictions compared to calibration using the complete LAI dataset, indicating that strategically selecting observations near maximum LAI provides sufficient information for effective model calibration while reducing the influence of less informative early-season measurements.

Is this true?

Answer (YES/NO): NO